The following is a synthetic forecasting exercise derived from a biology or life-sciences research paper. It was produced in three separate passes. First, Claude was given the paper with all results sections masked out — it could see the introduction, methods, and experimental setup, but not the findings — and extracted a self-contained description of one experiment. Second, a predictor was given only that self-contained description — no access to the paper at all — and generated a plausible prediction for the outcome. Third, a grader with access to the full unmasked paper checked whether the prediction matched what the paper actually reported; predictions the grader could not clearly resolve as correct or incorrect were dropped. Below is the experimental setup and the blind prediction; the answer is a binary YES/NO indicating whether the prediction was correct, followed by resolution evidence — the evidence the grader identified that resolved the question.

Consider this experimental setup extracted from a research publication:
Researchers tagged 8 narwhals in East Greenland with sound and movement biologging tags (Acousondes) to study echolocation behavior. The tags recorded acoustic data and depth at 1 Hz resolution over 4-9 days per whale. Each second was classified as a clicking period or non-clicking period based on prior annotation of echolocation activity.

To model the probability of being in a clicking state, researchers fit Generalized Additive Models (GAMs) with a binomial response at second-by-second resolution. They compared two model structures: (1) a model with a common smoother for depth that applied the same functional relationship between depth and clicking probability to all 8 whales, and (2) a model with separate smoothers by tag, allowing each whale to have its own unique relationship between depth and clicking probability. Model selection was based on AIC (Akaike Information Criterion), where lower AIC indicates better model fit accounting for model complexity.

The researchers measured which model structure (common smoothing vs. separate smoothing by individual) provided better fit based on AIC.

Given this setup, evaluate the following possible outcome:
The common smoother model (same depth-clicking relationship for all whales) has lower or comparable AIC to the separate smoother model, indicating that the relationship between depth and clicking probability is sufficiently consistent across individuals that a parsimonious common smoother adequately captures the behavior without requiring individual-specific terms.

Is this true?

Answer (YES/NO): NO